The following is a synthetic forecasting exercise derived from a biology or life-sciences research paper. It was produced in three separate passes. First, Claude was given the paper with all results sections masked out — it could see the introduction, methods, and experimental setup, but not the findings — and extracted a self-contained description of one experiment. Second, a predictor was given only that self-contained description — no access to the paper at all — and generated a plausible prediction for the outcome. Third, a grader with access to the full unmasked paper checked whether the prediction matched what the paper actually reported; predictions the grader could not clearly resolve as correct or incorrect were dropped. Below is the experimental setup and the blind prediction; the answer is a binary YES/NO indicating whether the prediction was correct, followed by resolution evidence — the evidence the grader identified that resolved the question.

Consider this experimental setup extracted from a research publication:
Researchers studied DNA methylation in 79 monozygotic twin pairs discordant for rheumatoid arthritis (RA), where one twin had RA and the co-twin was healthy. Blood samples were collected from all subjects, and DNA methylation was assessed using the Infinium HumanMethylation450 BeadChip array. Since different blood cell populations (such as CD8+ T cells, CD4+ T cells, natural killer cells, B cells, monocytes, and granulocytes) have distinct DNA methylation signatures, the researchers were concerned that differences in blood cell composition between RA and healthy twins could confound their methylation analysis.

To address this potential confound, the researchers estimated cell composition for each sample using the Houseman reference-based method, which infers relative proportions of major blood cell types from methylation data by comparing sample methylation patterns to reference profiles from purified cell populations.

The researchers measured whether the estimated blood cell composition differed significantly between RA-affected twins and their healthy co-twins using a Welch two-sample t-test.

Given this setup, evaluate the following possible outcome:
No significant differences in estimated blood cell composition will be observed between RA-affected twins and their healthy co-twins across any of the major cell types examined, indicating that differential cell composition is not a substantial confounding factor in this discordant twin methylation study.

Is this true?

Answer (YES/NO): YES